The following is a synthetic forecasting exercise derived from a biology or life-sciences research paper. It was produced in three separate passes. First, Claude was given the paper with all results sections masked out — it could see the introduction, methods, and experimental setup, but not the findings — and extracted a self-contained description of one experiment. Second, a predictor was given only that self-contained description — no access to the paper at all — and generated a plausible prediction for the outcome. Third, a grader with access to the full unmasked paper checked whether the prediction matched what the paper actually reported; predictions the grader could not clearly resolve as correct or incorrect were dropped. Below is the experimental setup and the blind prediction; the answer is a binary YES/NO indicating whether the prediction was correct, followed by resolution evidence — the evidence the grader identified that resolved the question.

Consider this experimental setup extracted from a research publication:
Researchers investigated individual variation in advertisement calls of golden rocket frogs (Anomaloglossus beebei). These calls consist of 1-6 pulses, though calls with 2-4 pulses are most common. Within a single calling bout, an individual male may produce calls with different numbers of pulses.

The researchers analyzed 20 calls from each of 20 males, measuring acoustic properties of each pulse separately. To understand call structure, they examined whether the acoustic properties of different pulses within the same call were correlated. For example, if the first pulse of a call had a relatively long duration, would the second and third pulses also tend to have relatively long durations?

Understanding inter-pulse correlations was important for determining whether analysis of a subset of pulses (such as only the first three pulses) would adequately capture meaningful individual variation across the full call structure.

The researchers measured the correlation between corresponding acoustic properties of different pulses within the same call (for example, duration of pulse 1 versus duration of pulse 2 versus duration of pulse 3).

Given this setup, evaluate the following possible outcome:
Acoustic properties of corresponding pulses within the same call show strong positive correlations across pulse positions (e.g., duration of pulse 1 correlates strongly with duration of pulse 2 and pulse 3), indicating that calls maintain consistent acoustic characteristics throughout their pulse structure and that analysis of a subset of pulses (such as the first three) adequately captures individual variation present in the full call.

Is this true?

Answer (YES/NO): YES